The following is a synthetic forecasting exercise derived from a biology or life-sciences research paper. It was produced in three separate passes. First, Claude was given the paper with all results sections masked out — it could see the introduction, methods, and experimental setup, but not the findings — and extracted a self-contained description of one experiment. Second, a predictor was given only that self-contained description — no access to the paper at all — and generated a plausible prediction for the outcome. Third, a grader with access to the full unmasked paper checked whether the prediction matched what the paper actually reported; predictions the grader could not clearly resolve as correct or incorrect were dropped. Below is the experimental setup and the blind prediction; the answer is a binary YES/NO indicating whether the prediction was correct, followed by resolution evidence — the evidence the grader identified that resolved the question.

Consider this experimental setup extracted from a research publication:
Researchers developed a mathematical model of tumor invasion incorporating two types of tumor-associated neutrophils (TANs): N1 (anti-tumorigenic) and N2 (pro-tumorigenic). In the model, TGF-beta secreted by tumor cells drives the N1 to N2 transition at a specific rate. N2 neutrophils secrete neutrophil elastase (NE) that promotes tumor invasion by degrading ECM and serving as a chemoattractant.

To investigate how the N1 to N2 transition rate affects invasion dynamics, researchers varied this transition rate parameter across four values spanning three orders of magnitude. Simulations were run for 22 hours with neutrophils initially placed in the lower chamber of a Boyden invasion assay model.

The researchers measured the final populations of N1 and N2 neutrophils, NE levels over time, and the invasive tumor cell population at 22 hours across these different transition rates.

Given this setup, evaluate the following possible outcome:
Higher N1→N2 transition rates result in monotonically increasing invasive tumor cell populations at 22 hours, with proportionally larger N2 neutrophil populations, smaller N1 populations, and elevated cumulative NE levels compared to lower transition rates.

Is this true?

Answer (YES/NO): YES